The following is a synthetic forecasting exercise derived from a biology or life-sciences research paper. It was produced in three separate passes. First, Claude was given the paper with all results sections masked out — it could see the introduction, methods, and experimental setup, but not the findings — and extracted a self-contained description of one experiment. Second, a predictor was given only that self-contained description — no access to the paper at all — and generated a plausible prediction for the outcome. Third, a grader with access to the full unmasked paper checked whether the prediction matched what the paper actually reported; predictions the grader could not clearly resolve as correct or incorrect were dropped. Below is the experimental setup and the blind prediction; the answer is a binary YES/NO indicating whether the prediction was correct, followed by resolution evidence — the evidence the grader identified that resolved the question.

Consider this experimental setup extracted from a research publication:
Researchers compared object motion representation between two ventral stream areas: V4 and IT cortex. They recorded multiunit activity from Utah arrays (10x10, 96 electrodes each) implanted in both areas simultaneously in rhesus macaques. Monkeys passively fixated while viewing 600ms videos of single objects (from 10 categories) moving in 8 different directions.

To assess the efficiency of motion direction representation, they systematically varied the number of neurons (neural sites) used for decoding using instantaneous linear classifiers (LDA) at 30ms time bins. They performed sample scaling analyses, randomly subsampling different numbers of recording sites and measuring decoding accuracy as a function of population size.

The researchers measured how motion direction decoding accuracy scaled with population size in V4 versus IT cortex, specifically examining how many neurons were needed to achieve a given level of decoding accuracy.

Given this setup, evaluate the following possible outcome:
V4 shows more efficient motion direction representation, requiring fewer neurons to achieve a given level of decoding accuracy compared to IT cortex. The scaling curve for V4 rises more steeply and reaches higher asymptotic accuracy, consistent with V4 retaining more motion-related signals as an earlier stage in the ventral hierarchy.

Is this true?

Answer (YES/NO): NO